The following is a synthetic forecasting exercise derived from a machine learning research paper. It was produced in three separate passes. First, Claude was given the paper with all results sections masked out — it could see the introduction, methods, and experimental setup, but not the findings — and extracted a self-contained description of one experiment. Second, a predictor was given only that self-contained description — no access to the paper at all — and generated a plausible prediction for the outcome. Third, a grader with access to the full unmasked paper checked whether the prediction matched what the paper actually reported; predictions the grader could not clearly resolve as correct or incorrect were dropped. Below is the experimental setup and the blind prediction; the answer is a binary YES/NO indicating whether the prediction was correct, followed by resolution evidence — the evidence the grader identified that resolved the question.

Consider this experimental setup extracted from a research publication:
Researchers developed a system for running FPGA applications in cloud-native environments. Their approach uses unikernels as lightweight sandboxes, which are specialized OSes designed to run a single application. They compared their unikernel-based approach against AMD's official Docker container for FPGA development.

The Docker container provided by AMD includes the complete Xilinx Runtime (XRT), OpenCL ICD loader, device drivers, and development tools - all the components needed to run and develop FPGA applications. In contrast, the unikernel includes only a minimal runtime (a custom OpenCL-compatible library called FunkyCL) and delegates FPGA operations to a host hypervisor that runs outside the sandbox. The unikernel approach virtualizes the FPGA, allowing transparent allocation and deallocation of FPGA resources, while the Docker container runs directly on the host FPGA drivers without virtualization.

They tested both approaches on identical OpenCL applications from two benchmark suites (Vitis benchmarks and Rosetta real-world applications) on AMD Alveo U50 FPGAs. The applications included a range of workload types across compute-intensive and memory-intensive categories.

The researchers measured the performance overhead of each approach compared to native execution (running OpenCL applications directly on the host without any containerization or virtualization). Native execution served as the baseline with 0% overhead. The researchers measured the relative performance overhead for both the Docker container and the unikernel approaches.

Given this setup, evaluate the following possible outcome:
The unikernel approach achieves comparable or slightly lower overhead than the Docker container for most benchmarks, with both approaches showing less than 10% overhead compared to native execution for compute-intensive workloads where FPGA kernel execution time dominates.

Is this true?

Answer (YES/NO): NO